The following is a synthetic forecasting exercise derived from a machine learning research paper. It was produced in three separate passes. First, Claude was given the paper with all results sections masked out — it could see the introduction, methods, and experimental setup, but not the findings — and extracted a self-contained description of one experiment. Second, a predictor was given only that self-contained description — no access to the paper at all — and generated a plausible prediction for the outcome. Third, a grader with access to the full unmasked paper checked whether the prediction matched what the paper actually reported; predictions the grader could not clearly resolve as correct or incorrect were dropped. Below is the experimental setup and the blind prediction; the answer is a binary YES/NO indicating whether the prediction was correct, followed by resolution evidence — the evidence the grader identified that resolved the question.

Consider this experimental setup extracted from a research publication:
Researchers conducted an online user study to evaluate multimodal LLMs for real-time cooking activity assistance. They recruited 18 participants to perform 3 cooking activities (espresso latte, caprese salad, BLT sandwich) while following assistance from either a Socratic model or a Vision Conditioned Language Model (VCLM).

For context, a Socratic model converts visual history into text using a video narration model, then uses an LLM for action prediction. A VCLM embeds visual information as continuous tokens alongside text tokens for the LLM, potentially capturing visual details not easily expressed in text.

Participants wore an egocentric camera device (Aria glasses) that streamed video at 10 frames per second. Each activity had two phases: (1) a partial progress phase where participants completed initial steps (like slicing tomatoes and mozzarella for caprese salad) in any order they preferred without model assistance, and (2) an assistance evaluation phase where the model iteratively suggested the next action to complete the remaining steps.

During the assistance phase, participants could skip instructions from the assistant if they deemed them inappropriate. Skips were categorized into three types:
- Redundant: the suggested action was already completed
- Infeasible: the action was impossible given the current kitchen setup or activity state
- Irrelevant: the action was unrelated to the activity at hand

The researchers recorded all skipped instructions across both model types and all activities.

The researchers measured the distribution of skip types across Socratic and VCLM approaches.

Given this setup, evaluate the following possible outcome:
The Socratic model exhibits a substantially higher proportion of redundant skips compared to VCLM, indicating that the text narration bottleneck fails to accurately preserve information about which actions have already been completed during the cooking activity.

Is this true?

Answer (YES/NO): NO